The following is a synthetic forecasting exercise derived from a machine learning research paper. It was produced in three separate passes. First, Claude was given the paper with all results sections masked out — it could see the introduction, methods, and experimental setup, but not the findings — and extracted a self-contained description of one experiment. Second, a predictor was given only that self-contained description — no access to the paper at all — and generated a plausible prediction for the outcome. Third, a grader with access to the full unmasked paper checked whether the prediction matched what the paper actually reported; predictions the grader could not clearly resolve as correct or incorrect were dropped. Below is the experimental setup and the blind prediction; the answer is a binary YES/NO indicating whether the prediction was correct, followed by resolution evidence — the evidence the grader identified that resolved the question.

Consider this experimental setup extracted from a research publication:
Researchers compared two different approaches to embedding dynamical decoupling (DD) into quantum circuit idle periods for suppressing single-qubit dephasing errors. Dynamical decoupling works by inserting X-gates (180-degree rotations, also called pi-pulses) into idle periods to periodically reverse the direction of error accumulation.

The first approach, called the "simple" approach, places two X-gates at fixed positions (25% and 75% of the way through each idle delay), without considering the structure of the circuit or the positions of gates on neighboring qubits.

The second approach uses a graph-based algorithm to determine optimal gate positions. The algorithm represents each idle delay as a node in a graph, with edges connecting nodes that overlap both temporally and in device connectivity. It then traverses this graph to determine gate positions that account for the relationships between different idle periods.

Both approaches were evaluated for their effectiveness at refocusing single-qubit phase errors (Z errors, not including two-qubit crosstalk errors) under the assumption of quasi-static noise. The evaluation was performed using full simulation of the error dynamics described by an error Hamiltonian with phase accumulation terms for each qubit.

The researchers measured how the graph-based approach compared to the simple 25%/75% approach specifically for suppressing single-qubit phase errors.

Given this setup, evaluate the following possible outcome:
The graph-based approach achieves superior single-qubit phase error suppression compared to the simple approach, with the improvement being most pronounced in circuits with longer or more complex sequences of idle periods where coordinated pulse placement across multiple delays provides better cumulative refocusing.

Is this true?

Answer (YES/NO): NO